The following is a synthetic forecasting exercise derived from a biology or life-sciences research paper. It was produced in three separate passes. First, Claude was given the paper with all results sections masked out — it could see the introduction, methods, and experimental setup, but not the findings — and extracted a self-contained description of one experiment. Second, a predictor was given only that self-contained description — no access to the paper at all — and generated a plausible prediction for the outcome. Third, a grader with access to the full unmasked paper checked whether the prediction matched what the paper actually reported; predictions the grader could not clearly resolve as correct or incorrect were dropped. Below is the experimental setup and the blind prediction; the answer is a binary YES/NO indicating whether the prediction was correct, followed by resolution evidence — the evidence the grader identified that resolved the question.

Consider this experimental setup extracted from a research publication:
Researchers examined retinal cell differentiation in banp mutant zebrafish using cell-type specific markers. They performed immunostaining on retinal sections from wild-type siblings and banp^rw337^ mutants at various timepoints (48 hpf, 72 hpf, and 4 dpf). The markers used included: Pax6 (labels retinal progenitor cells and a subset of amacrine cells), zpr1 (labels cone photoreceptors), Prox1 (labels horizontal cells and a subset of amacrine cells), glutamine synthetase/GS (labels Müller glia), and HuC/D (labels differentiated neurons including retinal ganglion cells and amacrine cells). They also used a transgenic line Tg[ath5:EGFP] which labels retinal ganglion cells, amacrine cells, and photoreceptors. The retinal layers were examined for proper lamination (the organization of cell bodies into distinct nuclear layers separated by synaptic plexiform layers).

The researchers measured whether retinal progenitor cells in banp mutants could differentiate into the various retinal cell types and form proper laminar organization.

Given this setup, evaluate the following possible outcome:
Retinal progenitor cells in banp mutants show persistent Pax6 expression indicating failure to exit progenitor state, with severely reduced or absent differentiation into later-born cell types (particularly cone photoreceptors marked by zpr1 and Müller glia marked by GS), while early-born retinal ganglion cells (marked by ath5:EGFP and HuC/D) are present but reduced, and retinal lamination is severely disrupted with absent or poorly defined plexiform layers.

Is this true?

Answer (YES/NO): NO